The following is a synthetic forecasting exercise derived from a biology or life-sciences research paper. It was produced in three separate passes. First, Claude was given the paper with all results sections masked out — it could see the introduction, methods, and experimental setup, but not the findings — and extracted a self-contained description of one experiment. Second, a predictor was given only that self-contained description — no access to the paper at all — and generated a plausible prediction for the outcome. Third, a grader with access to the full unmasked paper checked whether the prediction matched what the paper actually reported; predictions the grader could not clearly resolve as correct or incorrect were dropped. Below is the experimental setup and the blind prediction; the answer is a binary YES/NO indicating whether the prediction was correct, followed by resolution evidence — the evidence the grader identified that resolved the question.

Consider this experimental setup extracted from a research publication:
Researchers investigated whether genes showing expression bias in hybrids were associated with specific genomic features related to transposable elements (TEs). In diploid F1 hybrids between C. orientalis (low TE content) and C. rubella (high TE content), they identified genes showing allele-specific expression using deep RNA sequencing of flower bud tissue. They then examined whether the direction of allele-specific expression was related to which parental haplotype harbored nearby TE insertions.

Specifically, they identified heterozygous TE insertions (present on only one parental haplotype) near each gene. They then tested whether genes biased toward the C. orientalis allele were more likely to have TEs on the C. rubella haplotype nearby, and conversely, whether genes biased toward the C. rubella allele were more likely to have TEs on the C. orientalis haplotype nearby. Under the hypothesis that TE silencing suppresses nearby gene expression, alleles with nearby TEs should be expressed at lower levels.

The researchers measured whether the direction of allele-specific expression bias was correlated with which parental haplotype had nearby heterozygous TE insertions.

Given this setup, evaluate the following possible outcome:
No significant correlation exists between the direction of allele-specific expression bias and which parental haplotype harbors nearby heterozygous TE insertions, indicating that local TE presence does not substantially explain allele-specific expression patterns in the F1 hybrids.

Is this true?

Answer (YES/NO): YES